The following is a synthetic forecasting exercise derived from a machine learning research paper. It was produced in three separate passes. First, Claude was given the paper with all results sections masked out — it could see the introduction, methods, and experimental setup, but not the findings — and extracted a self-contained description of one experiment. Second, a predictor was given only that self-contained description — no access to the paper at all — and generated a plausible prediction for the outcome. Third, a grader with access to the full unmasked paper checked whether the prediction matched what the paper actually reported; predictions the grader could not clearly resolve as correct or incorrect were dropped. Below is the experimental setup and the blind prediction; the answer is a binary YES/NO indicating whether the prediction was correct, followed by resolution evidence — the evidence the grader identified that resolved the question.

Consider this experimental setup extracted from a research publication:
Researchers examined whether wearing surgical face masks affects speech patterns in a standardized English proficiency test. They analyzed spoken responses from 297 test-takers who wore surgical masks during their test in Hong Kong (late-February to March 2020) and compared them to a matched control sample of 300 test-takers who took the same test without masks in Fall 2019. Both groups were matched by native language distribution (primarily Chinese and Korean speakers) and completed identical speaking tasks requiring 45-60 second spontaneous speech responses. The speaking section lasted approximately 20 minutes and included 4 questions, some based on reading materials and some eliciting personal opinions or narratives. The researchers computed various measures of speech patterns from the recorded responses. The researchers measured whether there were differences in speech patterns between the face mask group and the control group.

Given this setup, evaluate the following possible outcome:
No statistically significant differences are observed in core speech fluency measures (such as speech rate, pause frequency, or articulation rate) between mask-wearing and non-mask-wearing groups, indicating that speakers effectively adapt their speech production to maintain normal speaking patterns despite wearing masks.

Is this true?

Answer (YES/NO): NO